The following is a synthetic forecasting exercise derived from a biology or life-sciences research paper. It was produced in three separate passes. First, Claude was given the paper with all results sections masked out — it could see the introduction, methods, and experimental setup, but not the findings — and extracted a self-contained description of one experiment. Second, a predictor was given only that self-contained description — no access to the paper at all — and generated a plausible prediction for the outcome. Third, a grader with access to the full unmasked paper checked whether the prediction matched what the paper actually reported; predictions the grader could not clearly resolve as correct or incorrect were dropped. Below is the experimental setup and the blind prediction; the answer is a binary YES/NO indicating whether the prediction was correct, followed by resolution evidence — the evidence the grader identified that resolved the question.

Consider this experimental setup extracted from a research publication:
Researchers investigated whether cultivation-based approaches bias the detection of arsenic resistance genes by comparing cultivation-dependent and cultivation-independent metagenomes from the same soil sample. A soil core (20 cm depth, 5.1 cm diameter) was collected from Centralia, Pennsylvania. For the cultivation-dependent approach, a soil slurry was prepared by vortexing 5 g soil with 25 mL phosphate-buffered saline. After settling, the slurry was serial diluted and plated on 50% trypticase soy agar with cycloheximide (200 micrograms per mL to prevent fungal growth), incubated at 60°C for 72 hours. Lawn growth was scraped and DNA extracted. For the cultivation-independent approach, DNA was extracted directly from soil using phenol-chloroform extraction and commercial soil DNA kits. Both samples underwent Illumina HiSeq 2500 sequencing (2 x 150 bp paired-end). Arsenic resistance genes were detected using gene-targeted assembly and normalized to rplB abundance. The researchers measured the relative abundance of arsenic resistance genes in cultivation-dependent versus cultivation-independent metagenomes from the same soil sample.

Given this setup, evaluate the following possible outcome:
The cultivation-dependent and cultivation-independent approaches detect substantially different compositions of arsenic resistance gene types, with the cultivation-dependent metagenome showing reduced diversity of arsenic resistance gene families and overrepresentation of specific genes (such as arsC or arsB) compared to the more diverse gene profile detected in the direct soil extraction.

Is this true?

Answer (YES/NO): YES